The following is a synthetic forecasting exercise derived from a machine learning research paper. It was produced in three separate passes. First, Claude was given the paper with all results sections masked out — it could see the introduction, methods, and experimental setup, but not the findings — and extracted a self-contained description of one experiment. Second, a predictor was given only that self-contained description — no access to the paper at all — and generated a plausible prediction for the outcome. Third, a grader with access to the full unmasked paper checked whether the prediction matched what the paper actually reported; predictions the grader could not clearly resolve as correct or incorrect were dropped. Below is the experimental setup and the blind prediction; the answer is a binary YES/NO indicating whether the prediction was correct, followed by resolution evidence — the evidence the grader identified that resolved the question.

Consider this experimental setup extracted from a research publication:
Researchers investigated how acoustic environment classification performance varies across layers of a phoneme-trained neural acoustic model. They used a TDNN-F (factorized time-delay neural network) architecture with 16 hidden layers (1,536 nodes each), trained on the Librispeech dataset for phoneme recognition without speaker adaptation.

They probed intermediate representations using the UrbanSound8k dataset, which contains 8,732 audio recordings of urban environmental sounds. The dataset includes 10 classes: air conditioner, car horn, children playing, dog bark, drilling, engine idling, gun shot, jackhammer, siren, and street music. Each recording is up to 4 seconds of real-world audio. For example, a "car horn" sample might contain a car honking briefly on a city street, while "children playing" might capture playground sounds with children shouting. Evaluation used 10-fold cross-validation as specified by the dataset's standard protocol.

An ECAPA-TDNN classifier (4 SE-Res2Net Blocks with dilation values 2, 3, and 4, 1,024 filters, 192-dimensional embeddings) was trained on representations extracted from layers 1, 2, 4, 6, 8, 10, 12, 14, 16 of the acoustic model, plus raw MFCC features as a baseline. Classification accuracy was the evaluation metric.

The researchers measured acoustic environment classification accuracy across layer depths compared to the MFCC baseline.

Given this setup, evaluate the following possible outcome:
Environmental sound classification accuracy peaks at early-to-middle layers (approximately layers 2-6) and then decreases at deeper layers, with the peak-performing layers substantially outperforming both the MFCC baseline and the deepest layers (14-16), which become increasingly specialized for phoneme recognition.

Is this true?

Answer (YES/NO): NO